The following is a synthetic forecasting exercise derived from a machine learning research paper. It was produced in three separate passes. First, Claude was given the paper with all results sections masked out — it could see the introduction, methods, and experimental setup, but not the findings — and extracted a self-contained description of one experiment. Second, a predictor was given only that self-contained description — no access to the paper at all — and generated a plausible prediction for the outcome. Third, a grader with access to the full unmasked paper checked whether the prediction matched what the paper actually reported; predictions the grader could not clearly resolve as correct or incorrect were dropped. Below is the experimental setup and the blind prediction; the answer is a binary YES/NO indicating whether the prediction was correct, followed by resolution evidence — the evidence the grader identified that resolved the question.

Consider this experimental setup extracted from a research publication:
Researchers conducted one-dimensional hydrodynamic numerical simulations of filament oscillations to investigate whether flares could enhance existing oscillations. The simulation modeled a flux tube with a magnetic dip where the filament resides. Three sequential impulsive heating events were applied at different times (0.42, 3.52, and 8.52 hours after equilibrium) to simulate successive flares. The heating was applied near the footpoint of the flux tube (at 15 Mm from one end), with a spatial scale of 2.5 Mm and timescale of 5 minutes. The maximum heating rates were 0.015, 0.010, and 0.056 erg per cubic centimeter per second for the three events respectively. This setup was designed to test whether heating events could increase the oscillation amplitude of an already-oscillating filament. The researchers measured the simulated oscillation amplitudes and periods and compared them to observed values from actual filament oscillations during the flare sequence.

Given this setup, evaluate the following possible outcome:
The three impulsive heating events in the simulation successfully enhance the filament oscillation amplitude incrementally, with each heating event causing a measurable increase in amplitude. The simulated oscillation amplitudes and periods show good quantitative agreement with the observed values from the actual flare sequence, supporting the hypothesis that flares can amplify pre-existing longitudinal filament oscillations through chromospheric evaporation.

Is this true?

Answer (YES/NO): YES